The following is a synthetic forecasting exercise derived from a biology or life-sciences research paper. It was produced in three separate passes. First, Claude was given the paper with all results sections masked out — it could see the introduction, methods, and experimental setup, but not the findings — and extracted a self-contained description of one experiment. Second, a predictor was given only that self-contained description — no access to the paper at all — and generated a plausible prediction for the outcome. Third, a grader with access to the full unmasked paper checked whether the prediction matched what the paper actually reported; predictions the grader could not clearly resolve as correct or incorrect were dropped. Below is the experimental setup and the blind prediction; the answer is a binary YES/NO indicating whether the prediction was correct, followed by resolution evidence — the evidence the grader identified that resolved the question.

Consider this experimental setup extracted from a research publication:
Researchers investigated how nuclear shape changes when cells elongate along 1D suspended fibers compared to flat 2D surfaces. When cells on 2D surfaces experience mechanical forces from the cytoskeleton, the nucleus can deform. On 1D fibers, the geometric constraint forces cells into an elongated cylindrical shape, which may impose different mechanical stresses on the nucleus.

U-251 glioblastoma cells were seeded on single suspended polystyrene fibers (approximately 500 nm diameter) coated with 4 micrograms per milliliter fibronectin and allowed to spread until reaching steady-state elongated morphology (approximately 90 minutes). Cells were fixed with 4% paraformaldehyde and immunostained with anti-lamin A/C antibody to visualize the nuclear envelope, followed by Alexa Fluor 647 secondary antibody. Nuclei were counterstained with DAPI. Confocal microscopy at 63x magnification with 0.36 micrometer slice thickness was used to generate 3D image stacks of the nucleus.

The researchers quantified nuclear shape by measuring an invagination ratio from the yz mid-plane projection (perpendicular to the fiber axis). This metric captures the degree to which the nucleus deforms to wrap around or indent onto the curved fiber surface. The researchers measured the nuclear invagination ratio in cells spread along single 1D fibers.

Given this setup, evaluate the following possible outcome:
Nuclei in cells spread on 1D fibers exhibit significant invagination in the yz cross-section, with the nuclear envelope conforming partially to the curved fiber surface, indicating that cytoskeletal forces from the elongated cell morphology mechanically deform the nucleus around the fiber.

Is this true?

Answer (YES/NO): NO